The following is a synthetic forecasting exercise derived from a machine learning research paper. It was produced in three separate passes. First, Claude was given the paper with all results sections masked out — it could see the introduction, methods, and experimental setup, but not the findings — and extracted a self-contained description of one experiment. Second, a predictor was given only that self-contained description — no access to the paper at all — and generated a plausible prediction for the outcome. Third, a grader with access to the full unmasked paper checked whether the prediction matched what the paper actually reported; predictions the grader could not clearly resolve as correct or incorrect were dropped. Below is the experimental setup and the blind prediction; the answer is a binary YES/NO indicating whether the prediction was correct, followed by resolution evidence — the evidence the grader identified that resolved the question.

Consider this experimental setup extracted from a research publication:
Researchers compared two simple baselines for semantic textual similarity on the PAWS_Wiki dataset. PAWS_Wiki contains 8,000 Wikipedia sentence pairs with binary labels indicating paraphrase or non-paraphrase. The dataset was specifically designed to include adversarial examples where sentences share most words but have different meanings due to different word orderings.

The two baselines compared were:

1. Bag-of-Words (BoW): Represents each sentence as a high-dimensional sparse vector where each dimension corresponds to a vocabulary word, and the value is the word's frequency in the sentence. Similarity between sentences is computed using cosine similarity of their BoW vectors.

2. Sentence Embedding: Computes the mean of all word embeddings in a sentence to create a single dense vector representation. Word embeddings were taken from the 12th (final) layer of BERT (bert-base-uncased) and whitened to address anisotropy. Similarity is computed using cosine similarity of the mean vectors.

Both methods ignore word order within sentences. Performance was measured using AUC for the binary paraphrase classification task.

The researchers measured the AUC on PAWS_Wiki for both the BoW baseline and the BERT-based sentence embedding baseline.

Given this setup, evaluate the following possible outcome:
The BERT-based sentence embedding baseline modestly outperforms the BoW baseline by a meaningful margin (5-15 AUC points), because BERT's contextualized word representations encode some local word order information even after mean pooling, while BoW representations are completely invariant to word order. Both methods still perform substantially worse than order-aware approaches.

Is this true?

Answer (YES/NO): YES